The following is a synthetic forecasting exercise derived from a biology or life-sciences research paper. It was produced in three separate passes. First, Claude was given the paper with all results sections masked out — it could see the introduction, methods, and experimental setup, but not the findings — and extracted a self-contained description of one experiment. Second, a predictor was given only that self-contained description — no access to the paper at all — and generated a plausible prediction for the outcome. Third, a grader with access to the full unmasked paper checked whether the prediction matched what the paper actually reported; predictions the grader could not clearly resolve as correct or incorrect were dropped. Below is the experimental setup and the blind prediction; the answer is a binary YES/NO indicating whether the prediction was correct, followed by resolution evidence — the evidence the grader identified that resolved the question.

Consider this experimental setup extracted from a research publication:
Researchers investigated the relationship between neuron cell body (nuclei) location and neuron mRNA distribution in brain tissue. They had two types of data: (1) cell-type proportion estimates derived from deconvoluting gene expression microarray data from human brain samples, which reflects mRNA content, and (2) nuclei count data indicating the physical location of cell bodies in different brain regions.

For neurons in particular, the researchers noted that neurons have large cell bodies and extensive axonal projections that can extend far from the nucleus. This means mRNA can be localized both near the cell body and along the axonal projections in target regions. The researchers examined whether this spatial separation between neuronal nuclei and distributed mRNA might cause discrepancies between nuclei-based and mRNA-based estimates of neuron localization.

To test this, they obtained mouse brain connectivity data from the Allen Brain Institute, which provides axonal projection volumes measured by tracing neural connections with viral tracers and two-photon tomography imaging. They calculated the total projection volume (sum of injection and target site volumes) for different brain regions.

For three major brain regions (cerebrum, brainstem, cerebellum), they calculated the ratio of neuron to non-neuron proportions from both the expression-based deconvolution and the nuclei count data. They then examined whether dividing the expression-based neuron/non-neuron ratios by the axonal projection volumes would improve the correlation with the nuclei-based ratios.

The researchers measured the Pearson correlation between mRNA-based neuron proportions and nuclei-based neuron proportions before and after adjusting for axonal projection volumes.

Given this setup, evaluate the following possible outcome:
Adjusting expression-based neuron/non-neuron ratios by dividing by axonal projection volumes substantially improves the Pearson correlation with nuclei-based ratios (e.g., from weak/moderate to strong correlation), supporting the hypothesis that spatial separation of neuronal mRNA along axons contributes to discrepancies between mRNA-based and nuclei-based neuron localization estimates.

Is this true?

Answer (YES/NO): YES